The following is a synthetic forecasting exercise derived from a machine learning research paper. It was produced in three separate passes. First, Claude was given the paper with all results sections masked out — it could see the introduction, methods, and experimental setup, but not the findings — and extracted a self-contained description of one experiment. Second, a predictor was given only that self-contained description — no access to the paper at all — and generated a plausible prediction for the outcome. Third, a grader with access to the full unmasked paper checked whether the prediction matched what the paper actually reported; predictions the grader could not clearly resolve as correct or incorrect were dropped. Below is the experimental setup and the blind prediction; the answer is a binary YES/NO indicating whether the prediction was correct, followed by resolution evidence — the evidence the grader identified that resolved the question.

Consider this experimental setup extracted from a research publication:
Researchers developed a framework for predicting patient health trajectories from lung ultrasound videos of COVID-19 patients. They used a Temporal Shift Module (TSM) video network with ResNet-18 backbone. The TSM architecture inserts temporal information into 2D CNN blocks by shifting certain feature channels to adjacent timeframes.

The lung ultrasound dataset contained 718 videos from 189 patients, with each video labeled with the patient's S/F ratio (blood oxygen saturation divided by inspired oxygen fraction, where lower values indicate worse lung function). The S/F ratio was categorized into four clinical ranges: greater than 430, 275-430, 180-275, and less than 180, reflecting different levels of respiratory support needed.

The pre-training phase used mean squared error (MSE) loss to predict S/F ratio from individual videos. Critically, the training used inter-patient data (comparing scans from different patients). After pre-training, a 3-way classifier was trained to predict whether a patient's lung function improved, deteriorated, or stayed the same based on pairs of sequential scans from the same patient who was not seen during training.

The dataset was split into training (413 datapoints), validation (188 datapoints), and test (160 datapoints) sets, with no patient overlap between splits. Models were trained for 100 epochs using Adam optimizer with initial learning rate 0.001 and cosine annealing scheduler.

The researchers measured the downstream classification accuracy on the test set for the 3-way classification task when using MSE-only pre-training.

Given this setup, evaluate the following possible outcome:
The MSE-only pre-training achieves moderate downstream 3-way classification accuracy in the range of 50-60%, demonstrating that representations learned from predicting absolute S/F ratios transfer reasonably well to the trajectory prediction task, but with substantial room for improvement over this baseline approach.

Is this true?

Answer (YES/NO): YES